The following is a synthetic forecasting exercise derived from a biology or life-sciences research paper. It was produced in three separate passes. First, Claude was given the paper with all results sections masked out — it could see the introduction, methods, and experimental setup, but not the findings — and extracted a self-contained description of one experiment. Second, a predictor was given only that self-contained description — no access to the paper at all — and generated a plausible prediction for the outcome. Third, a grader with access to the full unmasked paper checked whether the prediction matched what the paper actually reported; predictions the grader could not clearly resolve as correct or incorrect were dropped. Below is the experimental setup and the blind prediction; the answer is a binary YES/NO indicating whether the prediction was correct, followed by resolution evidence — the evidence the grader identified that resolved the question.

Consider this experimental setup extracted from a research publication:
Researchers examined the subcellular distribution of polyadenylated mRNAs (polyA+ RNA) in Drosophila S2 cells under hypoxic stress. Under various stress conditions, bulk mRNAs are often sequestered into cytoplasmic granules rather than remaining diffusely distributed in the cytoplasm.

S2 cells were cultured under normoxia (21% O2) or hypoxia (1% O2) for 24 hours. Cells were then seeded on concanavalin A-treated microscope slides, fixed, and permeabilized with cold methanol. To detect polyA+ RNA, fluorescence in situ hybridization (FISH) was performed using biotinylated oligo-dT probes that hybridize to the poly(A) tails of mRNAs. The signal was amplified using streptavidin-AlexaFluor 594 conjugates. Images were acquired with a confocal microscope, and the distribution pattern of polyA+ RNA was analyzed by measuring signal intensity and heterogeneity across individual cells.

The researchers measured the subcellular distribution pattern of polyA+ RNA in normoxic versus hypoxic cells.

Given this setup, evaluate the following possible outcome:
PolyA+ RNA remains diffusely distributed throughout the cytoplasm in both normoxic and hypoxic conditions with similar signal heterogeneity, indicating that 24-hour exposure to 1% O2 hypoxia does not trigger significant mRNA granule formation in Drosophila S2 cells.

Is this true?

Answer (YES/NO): NO